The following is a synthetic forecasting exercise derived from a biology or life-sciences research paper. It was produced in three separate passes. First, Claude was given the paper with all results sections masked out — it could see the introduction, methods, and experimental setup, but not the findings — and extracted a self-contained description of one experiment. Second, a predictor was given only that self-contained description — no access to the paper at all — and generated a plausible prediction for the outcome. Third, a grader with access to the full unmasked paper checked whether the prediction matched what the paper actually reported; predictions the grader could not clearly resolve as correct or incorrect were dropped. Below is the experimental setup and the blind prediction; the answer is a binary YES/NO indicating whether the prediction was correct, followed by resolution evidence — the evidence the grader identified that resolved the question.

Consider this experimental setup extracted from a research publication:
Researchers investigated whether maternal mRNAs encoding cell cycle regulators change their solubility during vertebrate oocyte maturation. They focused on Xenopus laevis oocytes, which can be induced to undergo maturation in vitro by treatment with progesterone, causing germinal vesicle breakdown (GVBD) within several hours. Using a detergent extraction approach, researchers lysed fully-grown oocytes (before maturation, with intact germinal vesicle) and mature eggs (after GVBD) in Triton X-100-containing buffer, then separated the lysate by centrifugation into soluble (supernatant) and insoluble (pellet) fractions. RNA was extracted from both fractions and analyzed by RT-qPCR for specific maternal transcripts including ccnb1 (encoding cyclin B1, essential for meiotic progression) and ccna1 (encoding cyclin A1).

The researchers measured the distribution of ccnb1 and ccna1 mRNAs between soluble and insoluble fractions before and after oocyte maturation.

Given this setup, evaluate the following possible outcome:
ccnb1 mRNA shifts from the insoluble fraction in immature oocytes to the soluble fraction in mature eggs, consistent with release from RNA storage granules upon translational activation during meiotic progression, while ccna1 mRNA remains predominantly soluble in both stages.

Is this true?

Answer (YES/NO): NO